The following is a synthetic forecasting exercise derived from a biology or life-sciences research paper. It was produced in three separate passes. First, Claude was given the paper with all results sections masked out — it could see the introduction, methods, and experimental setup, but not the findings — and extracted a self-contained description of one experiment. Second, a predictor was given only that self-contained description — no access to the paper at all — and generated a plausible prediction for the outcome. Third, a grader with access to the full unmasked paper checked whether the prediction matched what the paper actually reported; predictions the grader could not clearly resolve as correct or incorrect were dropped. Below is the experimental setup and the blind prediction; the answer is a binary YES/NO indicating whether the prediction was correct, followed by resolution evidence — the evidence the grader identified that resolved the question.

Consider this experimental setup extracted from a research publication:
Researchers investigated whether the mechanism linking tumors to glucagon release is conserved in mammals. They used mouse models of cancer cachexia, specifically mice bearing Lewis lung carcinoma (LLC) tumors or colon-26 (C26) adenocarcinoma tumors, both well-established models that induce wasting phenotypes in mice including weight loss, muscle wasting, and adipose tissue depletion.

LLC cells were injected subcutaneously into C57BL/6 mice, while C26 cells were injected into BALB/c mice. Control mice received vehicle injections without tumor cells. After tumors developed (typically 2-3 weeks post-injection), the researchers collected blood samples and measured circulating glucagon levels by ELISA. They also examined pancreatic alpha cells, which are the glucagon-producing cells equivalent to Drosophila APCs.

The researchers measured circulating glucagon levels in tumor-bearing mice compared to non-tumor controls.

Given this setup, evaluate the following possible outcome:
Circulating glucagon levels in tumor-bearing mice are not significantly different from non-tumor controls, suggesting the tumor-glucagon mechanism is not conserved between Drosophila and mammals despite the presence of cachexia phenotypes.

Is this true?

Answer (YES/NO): NO